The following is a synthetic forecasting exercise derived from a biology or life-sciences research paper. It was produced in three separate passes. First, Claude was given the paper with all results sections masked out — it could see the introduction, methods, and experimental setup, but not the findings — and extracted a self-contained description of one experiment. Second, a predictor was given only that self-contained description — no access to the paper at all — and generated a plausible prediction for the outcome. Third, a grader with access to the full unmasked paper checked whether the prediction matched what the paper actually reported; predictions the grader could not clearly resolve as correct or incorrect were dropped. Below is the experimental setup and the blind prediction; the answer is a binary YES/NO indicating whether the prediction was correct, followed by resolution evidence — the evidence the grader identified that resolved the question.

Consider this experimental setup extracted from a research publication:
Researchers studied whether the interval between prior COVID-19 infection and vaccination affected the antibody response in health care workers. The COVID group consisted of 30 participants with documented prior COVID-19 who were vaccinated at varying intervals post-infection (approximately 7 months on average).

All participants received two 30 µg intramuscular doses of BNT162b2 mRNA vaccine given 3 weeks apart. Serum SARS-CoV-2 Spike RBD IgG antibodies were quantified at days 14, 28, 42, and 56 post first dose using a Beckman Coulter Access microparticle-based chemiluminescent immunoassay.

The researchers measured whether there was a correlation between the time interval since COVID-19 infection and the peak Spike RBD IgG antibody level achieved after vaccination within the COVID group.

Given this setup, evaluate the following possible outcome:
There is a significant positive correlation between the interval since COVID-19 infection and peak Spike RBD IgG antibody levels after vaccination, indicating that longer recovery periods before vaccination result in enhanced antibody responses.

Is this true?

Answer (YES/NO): NO